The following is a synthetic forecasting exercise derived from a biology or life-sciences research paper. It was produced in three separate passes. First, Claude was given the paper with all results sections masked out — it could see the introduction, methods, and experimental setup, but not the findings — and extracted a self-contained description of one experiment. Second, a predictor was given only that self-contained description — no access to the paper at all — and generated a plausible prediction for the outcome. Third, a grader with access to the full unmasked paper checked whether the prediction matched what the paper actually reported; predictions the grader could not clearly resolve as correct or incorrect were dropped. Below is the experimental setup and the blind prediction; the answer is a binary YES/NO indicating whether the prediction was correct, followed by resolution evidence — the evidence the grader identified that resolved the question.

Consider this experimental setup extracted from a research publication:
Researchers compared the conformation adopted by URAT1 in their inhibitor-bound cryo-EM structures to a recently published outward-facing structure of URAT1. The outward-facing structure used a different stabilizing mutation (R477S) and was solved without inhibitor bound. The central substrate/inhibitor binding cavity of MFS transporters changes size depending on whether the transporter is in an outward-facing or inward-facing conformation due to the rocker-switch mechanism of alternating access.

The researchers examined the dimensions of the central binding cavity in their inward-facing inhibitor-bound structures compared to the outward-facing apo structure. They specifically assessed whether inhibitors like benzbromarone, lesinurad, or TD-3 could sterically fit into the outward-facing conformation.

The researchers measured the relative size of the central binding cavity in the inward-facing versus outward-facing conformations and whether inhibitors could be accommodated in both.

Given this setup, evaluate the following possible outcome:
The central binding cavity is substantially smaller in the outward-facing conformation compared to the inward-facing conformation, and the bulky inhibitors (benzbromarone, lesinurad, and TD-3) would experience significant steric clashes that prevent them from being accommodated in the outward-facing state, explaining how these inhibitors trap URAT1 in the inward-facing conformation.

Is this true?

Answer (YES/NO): YES